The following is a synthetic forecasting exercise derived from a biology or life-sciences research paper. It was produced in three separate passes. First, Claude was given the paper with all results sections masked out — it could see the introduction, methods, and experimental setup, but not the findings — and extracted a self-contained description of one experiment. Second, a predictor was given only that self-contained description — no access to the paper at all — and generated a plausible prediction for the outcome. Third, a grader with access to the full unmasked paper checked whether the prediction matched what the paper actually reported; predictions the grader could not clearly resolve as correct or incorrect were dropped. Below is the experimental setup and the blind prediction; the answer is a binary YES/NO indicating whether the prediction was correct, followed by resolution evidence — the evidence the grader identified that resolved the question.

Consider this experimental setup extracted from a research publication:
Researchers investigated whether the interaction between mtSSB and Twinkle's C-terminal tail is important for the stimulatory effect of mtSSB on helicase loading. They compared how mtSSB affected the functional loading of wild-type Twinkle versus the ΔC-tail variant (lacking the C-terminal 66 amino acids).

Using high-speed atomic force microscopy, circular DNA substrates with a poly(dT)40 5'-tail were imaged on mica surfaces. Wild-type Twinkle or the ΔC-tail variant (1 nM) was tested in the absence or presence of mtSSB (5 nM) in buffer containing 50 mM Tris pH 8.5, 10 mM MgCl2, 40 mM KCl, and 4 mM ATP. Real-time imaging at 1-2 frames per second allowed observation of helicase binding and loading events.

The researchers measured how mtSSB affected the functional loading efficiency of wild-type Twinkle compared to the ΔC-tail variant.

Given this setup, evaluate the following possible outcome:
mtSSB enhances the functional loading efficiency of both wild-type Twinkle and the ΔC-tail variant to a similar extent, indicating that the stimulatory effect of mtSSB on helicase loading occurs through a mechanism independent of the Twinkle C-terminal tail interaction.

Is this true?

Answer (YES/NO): NO